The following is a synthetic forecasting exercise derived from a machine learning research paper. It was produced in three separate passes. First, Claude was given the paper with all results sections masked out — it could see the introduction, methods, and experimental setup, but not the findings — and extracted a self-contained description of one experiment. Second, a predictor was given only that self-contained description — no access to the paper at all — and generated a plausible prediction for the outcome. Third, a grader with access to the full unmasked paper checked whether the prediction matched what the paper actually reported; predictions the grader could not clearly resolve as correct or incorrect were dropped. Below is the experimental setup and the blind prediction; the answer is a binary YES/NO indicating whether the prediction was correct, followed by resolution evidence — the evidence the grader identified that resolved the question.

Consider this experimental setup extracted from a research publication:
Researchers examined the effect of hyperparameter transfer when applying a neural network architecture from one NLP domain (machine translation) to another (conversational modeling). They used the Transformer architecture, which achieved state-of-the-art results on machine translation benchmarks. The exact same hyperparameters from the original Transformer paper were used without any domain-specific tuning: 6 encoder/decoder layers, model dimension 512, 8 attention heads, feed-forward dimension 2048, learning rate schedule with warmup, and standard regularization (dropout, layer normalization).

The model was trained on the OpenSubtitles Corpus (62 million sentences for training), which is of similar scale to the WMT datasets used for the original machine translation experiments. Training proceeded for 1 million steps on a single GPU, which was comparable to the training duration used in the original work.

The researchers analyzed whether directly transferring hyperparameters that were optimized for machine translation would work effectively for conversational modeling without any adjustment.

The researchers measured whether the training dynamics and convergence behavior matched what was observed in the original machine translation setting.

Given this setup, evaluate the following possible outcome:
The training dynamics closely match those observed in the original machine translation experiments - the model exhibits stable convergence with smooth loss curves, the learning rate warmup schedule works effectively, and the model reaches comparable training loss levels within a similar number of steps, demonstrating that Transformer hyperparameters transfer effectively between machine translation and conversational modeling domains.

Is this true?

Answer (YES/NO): NO